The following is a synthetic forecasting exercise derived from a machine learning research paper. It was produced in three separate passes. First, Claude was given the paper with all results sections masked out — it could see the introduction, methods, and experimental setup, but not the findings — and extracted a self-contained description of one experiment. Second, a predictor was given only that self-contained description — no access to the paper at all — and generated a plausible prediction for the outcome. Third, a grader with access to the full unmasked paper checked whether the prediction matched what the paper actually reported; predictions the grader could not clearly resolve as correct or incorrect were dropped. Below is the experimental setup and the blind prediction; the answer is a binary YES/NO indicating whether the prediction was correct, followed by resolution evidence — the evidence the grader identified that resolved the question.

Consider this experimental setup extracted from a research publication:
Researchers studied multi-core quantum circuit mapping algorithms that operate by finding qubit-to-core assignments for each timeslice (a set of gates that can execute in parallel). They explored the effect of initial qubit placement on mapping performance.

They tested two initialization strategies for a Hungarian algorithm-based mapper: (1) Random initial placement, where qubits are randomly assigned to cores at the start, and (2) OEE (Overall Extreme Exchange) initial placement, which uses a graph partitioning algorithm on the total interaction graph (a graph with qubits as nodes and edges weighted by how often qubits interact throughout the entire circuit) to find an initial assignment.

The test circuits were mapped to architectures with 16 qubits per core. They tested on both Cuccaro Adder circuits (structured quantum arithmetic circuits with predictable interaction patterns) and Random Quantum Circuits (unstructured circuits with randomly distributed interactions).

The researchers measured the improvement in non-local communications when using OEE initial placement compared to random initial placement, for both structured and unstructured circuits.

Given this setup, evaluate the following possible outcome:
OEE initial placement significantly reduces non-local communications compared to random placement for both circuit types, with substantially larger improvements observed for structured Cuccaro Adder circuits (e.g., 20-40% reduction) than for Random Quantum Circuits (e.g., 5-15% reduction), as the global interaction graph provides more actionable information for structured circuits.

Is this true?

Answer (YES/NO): NO